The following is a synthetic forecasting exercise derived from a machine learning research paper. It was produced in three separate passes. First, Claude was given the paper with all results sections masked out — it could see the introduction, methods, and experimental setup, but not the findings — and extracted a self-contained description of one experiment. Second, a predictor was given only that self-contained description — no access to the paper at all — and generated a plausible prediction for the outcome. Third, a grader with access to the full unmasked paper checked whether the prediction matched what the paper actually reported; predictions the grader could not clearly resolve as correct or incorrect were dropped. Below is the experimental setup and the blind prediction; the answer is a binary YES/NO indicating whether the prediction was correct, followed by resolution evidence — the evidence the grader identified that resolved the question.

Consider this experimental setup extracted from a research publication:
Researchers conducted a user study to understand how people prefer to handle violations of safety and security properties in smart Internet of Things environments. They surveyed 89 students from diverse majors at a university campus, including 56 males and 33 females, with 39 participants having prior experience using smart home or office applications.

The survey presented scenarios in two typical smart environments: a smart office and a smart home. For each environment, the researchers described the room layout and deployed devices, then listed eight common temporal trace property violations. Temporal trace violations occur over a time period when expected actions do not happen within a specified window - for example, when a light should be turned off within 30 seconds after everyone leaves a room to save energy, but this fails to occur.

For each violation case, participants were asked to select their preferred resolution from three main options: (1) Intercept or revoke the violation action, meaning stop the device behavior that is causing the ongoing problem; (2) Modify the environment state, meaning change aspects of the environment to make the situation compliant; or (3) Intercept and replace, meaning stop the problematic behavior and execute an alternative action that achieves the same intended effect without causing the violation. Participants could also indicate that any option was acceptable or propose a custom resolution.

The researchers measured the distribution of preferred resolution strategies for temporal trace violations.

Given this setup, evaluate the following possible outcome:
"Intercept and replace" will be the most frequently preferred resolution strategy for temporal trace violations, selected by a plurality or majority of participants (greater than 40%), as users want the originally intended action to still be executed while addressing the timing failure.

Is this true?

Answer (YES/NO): NO